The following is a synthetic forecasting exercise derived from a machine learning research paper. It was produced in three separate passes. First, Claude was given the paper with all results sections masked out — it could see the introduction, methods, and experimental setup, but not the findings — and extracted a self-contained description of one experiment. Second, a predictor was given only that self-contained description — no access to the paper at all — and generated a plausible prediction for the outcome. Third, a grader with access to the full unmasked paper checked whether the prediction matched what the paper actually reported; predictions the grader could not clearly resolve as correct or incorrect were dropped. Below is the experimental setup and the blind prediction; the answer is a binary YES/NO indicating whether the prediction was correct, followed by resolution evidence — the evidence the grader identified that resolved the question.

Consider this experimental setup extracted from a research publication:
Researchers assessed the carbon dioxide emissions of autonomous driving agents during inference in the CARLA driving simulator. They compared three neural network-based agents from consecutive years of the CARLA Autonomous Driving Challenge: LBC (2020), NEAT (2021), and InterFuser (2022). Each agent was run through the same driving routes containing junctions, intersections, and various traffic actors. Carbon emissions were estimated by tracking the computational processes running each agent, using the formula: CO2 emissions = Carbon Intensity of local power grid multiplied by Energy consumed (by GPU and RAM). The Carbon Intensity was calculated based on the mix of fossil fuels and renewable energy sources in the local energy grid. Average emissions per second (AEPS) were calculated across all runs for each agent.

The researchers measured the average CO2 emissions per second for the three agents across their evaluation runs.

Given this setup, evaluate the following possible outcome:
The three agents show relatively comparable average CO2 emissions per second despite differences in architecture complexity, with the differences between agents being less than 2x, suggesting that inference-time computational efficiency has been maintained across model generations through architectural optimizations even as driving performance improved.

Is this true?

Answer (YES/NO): NO